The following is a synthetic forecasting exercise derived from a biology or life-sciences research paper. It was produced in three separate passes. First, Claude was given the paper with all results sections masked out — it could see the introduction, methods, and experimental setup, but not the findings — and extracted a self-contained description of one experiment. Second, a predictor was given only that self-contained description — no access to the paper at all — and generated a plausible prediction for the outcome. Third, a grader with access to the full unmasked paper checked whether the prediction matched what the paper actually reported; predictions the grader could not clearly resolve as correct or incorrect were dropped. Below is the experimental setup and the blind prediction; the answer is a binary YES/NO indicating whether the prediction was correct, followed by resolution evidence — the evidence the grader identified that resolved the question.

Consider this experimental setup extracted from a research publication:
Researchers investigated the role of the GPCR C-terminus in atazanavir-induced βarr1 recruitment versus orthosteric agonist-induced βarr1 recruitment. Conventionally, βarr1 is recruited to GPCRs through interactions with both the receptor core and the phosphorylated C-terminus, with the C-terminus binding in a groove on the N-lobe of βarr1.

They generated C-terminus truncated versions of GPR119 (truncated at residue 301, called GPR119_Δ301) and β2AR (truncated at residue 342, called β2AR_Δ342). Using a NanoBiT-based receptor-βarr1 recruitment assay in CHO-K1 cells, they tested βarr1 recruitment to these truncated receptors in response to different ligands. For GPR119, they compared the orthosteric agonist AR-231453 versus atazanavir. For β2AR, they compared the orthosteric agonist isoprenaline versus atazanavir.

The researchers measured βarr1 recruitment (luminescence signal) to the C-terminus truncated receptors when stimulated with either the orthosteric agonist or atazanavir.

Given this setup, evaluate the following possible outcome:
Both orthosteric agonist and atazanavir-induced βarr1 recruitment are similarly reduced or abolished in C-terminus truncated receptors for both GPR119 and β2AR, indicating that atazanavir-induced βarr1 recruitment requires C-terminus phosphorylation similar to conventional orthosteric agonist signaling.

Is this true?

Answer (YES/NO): NO